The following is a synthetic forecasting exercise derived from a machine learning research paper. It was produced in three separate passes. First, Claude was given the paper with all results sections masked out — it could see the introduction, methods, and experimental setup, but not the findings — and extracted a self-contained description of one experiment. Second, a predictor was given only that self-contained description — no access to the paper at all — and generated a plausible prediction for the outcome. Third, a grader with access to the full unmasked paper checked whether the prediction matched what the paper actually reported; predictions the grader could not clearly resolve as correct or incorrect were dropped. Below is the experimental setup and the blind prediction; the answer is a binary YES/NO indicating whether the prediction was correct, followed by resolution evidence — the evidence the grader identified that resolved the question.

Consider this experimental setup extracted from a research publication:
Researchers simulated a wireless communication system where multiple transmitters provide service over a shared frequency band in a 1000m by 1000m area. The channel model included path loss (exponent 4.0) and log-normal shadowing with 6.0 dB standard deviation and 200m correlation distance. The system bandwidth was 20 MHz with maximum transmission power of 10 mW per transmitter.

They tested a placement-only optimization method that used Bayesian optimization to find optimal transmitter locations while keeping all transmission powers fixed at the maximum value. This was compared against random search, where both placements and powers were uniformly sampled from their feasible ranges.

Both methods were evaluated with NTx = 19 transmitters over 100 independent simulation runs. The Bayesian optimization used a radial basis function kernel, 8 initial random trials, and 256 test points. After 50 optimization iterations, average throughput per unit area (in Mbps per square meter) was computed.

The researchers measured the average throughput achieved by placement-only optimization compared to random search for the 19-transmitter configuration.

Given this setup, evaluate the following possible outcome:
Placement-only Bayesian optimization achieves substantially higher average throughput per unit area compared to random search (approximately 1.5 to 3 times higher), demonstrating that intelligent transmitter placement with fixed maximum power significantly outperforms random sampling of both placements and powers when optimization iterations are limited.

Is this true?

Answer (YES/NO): NO